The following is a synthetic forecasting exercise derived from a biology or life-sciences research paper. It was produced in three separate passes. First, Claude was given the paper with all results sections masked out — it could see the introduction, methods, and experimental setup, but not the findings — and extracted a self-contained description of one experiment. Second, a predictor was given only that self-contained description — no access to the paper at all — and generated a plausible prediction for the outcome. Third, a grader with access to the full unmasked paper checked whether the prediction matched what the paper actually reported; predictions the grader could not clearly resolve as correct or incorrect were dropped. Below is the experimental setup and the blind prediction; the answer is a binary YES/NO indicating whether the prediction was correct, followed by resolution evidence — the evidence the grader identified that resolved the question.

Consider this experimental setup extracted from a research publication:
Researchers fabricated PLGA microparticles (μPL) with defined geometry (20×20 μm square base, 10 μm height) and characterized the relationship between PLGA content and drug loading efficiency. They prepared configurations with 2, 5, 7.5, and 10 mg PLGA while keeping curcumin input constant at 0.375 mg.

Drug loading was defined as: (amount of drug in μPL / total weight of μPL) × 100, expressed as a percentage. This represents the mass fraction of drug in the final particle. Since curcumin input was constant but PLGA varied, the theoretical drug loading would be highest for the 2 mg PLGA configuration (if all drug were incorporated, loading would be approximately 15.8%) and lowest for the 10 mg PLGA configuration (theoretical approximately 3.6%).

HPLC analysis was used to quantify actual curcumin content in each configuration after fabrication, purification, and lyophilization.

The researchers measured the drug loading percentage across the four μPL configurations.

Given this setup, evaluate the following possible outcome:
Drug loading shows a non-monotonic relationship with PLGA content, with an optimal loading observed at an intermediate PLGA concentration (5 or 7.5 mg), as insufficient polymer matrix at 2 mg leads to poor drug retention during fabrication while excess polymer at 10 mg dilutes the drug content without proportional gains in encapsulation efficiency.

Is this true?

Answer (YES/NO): NO